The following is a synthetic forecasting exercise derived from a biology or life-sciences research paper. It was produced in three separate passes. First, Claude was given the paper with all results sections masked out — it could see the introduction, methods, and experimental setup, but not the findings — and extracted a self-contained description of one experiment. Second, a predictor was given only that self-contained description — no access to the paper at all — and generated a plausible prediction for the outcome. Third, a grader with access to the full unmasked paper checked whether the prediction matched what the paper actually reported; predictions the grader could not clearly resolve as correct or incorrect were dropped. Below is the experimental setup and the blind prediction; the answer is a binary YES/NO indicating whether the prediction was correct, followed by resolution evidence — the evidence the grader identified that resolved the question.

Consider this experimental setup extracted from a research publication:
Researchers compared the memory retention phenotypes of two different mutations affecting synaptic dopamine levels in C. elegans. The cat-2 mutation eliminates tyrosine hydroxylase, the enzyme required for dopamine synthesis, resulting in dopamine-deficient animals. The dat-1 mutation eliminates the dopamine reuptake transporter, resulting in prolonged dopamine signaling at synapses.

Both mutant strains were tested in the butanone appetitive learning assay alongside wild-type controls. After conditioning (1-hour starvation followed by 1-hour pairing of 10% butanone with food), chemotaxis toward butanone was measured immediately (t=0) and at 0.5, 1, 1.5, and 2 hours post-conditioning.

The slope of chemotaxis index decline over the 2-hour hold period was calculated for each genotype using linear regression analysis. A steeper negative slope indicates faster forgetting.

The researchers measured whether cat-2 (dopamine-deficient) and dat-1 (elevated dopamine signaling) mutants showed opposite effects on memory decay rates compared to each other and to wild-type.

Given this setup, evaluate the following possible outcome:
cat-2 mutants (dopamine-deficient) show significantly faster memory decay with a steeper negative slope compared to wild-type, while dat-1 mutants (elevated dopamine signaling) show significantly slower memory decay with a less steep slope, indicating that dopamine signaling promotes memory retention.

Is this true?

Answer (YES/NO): NO